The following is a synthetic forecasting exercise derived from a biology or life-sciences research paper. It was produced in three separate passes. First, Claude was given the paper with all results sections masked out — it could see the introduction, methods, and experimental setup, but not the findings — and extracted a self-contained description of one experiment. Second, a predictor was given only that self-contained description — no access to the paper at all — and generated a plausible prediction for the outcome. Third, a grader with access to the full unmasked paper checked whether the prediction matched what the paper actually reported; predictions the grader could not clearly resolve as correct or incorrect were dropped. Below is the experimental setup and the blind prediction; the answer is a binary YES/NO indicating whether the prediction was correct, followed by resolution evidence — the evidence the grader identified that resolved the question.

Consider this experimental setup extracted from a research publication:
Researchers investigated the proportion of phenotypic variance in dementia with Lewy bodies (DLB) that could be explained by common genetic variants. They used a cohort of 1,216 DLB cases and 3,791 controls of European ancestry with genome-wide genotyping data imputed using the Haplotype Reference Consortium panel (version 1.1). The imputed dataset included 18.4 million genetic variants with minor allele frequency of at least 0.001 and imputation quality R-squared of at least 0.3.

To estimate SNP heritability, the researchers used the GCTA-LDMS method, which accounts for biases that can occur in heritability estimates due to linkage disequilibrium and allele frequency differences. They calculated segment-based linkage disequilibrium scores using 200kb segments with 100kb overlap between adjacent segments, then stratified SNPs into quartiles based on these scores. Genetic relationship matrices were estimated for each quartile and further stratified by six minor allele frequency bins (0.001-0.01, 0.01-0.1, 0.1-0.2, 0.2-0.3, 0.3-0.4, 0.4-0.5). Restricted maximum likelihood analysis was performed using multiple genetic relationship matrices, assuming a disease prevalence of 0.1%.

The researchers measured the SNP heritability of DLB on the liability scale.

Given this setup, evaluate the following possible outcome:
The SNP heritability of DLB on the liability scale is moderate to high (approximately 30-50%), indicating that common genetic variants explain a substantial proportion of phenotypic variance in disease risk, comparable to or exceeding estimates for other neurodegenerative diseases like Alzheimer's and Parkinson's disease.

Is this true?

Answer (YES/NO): NO